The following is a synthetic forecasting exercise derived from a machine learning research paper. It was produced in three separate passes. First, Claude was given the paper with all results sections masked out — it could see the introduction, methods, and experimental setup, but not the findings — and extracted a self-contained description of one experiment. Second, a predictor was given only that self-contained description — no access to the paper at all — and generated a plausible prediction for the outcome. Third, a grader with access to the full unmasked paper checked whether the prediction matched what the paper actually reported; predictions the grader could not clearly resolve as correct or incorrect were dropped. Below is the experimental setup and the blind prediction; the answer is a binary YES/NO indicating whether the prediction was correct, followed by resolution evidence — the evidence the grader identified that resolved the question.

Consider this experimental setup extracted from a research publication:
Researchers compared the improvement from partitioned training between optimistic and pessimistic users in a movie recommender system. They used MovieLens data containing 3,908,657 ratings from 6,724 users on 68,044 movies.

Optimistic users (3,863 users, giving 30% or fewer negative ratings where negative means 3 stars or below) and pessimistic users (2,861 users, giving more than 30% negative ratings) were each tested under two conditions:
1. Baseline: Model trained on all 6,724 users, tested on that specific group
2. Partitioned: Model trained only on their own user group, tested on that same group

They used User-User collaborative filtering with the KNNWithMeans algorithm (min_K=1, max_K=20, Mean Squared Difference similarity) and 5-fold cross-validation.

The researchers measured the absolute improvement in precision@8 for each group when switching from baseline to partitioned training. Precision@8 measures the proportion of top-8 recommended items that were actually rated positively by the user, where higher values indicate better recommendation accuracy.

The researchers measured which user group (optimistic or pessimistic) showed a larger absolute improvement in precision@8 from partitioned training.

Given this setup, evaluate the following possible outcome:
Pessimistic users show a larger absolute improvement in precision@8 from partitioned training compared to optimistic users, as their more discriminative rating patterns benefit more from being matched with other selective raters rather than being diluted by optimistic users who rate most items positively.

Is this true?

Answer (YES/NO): YES